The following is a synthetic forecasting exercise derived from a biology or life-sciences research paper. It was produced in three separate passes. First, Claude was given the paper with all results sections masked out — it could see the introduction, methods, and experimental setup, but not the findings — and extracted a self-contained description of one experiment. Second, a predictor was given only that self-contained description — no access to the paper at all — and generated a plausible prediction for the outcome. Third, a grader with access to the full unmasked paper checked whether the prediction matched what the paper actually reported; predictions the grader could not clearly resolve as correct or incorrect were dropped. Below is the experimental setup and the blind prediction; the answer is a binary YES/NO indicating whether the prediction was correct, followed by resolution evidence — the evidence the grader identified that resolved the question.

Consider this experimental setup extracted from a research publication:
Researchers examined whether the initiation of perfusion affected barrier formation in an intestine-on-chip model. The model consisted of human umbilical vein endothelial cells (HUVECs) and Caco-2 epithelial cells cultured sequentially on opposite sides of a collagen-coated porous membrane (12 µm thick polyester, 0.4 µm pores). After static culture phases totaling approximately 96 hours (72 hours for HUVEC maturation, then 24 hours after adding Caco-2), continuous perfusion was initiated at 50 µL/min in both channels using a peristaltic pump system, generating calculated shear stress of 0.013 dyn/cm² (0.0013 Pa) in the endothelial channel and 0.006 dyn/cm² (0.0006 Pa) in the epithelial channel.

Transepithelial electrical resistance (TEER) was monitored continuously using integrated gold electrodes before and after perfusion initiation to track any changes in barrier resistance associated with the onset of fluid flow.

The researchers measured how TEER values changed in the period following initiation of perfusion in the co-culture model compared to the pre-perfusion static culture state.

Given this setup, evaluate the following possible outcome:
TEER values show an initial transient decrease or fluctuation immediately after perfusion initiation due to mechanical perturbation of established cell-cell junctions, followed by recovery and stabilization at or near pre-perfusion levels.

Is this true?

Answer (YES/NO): NO